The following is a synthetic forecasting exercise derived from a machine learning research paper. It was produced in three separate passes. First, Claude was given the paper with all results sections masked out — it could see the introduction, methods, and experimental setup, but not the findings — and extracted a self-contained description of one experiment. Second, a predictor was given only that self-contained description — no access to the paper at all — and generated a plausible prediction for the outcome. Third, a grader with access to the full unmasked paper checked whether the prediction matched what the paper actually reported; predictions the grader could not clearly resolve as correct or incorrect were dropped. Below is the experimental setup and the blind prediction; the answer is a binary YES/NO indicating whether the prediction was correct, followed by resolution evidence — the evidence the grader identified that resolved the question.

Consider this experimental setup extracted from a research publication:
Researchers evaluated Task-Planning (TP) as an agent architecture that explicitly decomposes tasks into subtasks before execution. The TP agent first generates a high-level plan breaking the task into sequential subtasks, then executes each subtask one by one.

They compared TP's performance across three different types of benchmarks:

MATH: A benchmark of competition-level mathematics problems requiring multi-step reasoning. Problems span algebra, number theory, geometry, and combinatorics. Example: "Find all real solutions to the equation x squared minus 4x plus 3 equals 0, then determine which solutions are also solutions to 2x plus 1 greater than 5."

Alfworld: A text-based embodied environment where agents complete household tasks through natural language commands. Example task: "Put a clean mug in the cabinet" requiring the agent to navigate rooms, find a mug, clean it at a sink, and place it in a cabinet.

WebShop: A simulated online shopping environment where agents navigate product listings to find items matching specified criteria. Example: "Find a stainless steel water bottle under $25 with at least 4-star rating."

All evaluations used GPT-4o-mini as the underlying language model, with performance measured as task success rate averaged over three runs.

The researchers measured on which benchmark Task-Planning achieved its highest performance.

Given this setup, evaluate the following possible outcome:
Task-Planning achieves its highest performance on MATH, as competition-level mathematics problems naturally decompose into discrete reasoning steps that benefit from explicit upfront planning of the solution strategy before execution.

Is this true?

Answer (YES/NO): YES